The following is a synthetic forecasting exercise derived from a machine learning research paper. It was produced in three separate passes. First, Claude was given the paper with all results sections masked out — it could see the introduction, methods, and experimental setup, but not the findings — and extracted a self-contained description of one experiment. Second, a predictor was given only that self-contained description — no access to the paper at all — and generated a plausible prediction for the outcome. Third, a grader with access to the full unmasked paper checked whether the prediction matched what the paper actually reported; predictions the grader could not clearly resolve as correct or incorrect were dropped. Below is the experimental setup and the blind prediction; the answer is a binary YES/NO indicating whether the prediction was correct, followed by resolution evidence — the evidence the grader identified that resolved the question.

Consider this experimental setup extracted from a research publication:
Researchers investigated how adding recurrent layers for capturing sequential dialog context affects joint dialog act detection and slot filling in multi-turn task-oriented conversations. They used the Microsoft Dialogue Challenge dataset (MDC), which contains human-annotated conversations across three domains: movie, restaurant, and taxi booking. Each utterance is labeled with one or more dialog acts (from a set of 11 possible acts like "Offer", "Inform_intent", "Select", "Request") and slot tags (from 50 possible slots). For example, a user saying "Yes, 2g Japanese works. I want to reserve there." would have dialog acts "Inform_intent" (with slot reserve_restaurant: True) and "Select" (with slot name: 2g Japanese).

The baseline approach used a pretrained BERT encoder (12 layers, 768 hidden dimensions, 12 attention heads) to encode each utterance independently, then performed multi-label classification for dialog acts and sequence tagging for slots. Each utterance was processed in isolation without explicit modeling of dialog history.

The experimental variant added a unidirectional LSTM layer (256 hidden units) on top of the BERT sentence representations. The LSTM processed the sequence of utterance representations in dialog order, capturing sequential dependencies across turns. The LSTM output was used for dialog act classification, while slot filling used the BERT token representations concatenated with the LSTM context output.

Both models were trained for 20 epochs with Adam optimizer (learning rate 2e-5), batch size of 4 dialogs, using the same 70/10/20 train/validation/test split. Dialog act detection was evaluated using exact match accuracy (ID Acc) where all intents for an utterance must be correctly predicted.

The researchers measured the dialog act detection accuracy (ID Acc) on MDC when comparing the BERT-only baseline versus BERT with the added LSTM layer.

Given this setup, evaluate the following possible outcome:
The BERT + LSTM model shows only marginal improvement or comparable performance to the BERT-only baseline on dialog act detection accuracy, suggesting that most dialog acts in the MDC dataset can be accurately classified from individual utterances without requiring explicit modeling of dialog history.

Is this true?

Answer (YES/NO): YES